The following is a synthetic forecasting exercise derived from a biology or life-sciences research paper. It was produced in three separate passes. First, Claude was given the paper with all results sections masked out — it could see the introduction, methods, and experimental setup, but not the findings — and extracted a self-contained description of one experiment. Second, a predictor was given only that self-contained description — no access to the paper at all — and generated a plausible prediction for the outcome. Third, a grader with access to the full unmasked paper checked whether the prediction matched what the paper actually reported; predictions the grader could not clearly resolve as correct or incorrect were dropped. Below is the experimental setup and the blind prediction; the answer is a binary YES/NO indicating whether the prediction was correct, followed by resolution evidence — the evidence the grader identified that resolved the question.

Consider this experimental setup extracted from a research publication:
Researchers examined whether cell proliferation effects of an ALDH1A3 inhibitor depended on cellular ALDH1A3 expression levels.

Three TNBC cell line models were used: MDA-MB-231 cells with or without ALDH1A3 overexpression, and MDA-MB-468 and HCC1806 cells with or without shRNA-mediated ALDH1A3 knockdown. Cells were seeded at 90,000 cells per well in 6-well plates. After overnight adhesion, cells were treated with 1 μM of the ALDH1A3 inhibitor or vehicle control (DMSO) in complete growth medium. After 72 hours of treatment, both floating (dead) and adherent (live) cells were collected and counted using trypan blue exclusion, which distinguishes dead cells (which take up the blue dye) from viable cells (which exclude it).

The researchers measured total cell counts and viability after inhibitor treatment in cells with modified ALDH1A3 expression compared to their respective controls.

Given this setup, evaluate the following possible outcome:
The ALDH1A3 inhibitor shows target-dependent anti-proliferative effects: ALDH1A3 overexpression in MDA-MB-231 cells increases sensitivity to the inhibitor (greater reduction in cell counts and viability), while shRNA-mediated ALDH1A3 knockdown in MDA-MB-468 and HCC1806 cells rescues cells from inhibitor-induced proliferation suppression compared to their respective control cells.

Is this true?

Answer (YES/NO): NO